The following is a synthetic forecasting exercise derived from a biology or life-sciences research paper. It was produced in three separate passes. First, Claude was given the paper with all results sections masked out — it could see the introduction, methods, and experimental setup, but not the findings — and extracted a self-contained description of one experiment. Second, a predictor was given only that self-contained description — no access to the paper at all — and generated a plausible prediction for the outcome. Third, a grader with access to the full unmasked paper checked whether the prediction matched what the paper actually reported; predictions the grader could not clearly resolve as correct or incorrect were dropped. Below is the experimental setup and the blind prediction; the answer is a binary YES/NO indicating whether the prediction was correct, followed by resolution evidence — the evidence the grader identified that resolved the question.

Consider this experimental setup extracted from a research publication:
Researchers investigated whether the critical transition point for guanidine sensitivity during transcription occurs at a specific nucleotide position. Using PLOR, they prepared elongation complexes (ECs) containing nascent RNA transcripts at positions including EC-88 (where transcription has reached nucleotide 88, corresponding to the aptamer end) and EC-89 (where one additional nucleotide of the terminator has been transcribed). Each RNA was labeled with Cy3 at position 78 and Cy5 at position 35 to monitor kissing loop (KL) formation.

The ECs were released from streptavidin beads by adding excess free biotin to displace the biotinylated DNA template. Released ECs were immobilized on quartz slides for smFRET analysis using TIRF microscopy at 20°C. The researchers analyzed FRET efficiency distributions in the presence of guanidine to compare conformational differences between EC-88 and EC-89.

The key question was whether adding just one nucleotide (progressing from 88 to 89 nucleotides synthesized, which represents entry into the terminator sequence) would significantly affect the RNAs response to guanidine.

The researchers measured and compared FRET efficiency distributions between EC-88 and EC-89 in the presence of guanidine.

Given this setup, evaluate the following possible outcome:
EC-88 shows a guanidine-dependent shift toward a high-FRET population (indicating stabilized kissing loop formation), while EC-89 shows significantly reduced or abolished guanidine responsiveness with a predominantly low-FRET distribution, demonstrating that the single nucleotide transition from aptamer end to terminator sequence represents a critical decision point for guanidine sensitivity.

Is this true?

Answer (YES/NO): YES